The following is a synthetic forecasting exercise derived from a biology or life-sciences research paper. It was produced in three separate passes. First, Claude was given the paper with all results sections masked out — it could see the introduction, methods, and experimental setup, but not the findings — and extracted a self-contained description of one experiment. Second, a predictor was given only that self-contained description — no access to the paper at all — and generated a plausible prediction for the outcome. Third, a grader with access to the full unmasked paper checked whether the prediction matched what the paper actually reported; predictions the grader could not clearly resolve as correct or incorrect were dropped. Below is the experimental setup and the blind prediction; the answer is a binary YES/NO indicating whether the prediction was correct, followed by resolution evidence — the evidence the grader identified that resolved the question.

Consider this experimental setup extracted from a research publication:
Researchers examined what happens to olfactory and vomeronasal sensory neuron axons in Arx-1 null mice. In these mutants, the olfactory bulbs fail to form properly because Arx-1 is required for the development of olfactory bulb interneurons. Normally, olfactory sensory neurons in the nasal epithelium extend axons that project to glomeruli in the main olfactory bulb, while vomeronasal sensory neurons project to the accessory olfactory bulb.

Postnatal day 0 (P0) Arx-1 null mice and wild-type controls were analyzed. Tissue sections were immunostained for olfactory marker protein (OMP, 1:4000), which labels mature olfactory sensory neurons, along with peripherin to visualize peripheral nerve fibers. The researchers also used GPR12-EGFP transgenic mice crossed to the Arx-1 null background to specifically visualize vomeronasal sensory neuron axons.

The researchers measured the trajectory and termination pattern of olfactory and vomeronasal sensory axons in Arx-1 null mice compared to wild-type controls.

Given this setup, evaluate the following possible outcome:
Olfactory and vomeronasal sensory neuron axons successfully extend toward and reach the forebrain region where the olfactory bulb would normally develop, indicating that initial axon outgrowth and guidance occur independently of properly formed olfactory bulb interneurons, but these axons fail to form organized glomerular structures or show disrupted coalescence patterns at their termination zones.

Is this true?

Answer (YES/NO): YES